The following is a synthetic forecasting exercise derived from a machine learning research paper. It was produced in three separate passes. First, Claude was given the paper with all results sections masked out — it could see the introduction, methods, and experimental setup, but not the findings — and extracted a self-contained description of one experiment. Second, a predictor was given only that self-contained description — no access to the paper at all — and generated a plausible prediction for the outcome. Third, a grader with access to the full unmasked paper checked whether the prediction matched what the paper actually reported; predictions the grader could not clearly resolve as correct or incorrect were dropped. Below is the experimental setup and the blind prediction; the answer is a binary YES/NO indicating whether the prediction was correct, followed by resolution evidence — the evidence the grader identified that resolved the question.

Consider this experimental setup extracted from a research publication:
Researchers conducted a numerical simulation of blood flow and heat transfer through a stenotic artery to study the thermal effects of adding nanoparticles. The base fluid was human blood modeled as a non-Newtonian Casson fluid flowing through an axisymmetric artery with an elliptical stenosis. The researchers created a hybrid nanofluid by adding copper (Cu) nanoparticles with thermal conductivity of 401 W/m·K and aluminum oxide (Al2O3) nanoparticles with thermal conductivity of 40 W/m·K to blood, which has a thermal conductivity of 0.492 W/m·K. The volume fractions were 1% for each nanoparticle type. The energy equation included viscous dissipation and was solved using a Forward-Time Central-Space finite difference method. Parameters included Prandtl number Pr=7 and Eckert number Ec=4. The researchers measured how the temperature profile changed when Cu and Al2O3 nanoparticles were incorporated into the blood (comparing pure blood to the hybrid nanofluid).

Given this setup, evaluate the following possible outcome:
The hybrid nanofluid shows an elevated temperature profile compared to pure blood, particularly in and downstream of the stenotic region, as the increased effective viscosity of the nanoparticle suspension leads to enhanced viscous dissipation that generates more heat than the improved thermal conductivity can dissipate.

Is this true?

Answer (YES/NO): NO